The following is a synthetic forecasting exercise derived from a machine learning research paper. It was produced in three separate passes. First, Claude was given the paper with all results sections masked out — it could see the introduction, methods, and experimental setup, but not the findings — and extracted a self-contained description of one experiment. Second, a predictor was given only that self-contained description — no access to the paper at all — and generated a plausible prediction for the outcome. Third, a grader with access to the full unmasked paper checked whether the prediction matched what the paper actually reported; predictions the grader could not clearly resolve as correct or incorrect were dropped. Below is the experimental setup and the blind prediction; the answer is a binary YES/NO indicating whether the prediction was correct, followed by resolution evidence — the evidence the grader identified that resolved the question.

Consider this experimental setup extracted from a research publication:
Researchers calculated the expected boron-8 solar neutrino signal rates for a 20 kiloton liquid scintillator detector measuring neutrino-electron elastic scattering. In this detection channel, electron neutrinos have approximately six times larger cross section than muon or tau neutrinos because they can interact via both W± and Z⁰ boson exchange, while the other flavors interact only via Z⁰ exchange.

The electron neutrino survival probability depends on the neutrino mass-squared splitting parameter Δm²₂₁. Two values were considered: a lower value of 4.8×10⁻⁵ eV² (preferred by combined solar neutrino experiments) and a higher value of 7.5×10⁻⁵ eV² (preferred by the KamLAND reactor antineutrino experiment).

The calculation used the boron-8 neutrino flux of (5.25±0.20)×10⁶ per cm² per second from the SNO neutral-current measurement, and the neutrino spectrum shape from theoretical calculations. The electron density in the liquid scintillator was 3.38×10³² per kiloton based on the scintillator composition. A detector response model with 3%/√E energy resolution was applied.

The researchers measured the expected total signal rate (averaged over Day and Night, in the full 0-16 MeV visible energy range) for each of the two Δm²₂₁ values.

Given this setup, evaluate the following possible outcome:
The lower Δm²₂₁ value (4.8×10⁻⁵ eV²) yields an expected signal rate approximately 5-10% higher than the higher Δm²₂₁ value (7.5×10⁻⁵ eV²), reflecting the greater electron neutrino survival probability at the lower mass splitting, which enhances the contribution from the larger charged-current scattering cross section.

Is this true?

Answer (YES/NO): NO